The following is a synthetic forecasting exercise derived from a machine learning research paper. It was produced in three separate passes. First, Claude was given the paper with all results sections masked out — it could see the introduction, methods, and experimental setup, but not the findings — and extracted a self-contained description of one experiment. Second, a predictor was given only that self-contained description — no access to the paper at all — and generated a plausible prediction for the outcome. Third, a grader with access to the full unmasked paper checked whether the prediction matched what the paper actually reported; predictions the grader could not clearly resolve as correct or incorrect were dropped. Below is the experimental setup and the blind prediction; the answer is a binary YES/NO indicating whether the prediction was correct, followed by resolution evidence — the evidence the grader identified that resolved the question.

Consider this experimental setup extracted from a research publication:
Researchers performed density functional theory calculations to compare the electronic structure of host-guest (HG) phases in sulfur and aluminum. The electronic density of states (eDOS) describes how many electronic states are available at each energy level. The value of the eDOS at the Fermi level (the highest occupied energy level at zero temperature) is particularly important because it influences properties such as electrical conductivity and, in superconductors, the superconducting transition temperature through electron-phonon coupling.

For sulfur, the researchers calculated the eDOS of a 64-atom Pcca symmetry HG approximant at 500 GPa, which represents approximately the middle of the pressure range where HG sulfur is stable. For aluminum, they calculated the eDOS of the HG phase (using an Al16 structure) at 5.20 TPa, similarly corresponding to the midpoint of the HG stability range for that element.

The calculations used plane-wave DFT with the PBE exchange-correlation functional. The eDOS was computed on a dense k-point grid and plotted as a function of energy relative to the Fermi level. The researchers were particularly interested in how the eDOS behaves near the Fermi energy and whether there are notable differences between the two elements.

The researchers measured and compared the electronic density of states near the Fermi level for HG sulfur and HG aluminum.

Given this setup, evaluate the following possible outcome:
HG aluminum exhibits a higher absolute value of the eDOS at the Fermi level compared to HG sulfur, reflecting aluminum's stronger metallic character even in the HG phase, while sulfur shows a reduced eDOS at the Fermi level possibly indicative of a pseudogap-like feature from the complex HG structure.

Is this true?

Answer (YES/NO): NO